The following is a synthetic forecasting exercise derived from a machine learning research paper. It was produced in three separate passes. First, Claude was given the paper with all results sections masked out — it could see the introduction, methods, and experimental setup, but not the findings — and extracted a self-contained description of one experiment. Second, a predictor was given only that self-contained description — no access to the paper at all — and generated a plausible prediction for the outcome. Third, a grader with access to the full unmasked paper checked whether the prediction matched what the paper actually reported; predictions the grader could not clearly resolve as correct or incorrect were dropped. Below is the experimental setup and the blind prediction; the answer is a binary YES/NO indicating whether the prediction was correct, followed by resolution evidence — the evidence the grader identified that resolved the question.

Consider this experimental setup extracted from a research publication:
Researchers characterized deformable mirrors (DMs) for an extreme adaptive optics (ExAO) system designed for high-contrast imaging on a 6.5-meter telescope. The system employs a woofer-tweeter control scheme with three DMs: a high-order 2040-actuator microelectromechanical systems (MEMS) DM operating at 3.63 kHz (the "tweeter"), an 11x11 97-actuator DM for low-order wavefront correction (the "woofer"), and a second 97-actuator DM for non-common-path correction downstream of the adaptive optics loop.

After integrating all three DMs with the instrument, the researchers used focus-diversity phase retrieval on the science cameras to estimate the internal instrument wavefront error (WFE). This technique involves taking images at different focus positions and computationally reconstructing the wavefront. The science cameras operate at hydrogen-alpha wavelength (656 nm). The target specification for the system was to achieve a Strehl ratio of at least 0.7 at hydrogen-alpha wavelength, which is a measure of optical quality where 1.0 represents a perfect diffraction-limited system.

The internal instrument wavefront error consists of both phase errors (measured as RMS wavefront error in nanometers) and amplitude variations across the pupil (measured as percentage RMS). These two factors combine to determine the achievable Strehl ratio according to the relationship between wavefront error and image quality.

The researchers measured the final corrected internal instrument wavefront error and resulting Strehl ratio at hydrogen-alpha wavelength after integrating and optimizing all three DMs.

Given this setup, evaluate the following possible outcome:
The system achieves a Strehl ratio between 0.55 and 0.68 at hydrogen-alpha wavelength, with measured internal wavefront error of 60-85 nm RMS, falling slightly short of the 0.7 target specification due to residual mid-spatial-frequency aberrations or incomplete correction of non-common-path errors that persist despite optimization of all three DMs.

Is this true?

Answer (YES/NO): NO